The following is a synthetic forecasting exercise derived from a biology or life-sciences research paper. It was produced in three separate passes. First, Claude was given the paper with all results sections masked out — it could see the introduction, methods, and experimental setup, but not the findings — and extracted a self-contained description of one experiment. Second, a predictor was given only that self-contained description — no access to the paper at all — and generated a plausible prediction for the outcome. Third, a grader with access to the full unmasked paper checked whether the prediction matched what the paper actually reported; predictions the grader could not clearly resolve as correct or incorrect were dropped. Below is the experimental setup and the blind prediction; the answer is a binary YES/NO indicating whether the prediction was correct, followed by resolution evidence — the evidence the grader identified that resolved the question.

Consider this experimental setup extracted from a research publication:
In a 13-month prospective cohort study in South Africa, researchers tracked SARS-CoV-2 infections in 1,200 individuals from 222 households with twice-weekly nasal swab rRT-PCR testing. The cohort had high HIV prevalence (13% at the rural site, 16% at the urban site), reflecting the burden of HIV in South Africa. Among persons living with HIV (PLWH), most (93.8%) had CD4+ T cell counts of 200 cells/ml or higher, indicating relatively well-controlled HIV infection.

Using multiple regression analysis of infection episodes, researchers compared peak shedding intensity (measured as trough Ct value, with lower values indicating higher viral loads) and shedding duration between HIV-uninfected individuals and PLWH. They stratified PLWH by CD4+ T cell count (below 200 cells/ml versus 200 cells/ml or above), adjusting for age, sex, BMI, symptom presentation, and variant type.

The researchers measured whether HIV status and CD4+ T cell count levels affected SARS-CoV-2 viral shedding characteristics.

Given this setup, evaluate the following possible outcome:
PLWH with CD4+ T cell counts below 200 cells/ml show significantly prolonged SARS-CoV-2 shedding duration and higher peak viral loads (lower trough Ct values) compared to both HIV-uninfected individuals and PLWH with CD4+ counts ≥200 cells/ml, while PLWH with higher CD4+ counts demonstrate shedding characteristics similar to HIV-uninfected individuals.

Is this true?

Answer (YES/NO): NO